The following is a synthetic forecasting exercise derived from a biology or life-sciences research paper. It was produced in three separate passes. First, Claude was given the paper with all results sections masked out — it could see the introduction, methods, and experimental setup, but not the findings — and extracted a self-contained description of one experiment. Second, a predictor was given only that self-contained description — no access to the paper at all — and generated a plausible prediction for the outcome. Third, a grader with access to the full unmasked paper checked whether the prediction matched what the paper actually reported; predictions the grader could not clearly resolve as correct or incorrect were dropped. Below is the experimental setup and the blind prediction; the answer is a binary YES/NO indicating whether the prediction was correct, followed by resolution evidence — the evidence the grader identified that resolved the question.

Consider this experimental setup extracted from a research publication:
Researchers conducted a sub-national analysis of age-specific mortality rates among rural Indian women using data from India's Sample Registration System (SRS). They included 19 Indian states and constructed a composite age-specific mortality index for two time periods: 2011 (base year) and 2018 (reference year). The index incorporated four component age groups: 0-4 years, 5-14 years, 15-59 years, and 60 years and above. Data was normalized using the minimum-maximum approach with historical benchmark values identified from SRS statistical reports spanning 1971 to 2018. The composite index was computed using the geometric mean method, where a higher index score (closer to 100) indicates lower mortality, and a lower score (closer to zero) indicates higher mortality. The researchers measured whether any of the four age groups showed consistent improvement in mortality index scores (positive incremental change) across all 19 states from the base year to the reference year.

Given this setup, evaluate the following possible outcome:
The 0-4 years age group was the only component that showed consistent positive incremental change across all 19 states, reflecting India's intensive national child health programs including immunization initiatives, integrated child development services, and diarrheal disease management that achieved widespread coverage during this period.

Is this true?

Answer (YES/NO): YES